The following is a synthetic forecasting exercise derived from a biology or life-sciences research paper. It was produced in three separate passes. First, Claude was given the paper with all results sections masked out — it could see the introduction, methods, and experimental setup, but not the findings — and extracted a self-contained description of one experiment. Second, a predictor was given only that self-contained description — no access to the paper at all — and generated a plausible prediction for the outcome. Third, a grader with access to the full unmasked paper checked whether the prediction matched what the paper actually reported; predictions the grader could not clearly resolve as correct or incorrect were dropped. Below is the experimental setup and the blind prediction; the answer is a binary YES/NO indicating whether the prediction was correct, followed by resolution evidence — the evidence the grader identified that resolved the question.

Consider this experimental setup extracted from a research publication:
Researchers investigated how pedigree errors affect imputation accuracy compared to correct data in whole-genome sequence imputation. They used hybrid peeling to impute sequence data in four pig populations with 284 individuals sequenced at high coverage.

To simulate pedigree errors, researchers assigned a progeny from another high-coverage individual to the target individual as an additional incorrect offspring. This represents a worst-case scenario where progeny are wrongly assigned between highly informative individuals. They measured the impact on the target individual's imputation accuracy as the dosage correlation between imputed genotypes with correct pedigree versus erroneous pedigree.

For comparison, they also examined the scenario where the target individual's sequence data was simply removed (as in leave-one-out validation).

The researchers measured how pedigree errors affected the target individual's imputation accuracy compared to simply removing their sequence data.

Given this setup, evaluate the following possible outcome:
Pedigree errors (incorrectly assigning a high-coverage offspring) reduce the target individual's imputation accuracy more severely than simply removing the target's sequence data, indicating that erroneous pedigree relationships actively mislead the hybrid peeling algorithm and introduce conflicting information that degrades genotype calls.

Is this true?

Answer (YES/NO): YES